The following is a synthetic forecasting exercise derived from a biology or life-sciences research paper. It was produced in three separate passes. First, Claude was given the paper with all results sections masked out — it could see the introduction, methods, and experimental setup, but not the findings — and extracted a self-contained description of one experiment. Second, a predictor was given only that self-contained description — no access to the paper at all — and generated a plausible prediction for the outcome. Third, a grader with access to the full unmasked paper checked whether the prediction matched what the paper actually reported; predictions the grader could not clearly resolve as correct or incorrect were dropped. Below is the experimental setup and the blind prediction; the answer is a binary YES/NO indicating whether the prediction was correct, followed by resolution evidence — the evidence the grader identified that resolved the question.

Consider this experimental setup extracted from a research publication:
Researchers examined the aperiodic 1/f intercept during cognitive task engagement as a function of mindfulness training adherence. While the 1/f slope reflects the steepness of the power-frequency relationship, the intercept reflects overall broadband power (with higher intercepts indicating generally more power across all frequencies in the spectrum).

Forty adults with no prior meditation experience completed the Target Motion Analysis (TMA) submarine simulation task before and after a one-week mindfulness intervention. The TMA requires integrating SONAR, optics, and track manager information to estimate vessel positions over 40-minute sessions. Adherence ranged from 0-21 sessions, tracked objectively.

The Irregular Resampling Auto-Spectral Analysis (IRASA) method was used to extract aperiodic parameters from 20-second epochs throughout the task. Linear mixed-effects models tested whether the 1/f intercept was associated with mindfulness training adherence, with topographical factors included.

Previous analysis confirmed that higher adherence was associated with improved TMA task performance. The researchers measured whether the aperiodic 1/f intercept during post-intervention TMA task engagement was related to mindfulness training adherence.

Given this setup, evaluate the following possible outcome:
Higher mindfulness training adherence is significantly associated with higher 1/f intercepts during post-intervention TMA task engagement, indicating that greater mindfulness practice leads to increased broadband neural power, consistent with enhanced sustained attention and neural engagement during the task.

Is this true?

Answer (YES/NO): NO